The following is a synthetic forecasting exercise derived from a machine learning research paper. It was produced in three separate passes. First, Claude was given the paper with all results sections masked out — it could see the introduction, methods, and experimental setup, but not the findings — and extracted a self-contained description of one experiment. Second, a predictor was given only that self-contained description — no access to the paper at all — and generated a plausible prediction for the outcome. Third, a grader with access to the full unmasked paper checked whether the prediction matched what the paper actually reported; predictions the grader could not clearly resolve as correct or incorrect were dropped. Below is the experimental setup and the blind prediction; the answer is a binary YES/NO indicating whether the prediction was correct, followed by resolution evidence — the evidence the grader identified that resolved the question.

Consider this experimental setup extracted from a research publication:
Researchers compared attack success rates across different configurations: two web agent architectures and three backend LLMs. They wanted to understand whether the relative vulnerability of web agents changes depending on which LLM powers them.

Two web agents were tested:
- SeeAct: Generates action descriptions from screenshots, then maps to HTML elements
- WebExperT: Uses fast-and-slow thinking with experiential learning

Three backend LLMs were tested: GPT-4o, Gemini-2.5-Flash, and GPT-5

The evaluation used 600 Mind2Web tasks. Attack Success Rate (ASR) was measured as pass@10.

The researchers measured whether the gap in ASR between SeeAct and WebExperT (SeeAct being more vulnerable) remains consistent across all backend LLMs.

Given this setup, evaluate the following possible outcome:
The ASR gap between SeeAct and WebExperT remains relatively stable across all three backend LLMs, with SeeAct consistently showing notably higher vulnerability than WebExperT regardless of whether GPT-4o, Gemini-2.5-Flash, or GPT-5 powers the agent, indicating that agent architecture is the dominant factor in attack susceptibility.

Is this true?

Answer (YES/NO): NO